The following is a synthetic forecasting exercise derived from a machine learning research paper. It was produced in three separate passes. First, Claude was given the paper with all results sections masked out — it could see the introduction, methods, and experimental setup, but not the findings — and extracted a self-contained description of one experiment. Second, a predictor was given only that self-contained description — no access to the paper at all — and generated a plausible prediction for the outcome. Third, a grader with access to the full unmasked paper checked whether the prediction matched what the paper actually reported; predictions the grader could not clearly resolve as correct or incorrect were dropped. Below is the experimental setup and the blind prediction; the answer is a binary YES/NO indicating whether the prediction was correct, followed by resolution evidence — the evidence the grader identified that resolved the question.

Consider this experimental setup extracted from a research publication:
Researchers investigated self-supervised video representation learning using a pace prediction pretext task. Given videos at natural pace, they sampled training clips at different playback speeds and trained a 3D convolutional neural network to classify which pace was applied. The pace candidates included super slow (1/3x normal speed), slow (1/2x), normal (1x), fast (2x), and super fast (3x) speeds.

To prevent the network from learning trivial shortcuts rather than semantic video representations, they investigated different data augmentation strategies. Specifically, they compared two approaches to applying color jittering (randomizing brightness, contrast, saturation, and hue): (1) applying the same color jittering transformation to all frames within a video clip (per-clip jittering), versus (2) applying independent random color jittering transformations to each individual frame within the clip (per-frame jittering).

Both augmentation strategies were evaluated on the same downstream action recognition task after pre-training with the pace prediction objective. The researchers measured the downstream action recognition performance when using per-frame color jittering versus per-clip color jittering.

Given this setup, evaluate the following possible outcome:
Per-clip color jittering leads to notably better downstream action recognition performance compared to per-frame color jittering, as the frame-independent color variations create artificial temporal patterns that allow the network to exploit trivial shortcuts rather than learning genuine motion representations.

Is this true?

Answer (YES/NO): NO